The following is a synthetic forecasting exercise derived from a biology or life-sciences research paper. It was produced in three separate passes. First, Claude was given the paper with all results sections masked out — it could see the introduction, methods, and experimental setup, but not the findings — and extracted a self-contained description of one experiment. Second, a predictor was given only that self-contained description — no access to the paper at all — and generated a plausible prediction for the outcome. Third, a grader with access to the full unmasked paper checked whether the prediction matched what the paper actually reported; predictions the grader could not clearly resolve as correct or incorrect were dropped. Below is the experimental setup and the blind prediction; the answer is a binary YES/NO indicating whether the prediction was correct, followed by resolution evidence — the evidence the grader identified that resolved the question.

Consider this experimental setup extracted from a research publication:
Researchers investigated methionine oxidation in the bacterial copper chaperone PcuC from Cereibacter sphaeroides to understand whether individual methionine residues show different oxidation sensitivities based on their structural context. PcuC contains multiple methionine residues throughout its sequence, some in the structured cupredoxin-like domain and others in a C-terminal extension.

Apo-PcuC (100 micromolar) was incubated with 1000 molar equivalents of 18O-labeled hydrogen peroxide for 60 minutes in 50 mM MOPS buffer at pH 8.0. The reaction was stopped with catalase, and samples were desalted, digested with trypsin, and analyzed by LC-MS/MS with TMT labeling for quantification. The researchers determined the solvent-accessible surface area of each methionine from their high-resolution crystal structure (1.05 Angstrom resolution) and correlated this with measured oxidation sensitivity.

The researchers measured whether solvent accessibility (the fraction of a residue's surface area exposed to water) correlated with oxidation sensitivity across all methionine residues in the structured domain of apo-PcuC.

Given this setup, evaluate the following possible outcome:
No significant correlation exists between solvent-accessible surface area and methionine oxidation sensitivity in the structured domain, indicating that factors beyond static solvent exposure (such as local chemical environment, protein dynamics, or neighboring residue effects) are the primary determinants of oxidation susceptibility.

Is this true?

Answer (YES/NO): NO